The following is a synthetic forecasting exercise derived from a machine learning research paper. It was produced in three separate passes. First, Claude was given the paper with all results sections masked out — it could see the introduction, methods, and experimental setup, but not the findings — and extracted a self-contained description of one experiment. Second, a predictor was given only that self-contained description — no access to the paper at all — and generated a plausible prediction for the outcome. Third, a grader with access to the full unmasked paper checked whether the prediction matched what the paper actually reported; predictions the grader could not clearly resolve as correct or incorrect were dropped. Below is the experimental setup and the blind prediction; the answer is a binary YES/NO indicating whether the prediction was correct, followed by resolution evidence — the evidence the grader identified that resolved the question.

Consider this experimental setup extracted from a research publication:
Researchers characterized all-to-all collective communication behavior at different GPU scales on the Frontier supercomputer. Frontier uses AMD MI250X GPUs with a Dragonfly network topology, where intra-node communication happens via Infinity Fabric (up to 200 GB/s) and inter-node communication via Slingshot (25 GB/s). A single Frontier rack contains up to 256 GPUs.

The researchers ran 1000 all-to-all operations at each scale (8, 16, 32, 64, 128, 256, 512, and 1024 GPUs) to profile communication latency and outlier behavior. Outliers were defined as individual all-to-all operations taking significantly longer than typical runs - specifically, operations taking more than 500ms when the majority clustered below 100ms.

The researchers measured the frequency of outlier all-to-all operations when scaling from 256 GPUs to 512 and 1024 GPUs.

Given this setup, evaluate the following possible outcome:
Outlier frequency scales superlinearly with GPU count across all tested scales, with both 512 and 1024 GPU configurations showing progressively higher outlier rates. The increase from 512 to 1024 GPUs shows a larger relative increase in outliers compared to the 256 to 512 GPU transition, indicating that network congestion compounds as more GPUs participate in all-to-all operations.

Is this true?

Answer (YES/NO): NO